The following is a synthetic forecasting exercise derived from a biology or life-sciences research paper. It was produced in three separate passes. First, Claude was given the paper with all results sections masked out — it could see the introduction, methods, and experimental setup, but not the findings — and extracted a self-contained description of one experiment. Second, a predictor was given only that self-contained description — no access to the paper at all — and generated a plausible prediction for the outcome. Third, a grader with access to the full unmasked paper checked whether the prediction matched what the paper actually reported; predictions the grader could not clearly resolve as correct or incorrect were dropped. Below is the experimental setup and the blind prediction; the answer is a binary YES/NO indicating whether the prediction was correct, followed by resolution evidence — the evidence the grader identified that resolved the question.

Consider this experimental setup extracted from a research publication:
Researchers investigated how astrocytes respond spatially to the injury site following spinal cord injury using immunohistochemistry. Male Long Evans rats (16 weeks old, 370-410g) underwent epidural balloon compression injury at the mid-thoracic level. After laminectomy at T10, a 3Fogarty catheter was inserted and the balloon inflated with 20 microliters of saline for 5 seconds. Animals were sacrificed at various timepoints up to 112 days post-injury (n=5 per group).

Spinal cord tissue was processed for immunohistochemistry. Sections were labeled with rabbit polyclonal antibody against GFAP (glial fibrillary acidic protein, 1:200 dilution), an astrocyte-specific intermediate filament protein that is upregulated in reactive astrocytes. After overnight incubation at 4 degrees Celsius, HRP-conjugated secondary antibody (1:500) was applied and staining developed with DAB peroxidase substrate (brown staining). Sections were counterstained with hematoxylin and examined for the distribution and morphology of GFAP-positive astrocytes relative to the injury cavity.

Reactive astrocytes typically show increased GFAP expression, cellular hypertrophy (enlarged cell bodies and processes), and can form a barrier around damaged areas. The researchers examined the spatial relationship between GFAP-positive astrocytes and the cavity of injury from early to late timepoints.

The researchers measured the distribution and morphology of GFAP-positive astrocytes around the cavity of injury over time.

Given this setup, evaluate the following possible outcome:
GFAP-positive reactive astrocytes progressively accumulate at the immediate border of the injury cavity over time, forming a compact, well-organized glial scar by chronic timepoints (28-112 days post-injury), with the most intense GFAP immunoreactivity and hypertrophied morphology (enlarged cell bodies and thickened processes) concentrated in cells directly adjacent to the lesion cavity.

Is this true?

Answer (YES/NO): YES